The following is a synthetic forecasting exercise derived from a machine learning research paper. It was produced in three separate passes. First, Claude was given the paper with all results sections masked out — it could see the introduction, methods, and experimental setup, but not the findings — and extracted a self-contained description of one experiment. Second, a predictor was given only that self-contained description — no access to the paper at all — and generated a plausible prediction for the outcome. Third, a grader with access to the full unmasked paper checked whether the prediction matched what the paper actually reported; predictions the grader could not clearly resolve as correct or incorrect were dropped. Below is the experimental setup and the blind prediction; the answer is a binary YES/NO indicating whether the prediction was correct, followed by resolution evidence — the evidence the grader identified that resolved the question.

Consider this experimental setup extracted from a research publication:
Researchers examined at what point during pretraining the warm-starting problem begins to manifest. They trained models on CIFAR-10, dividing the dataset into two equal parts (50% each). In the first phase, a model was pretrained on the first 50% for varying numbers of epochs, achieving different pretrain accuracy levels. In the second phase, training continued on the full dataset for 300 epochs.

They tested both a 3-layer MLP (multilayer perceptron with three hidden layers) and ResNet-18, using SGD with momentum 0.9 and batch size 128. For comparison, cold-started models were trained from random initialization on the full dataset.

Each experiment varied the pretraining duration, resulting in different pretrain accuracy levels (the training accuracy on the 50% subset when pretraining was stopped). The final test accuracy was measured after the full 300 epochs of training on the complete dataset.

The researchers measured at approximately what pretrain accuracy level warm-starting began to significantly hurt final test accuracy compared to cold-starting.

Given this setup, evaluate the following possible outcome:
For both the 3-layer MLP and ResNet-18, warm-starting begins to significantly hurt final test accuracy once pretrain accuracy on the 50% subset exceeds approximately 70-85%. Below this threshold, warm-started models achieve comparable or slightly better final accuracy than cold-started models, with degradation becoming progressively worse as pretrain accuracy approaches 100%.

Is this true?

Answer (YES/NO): NO